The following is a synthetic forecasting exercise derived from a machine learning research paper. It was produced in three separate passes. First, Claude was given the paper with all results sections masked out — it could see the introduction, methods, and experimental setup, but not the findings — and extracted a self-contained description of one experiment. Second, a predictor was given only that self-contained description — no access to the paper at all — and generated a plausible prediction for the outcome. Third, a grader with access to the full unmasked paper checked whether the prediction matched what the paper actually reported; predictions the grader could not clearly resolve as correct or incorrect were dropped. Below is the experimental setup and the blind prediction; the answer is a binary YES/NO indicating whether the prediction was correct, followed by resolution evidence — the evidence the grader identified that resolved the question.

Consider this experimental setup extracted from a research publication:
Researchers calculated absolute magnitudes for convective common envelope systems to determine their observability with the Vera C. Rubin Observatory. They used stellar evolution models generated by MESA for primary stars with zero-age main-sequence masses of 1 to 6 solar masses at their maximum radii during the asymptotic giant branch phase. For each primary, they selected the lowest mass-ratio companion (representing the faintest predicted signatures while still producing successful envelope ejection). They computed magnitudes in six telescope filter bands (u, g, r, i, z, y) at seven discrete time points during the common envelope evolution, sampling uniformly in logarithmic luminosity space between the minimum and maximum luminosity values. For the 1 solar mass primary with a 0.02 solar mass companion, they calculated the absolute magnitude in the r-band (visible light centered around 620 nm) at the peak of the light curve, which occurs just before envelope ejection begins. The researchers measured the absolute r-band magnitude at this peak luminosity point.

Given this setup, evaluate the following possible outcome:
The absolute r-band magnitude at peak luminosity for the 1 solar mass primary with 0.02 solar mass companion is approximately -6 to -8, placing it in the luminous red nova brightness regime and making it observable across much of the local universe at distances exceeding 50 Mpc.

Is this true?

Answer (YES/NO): NO